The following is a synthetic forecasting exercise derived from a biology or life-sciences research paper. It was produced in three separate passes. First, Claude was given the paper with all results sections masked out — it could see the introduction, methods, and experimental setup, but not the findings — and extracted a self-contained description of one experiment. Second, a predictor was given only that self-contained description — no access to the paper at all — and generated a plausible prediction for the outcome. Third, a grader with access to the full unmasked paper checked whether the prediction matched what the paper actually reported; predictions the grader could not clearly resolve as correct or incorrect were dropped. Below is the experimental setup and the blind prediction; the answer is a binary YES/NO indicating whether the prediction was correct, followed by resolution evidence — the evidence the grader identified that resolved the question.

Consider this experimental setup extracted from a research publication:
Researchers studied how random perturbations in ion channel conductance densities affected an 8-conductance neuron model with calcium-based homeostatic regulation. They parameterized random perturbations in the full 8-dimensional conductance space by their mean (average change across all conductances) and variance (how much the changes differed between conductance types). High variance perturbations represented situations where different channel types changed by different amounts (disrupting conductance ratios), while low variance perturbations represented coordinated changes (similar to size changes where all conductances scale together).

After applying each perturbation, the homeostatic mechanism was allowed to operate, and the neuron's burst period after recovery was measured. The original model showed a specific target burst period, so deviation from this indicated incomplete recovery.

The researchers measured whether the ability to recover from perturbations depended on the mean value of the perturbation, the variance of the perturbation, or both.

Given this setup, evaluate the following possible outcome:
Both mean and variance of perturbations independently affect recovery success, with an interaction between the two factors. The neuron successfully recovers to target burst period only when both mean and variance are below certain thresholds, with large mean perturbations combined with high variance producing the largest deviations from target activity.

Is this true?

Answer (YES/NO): NO